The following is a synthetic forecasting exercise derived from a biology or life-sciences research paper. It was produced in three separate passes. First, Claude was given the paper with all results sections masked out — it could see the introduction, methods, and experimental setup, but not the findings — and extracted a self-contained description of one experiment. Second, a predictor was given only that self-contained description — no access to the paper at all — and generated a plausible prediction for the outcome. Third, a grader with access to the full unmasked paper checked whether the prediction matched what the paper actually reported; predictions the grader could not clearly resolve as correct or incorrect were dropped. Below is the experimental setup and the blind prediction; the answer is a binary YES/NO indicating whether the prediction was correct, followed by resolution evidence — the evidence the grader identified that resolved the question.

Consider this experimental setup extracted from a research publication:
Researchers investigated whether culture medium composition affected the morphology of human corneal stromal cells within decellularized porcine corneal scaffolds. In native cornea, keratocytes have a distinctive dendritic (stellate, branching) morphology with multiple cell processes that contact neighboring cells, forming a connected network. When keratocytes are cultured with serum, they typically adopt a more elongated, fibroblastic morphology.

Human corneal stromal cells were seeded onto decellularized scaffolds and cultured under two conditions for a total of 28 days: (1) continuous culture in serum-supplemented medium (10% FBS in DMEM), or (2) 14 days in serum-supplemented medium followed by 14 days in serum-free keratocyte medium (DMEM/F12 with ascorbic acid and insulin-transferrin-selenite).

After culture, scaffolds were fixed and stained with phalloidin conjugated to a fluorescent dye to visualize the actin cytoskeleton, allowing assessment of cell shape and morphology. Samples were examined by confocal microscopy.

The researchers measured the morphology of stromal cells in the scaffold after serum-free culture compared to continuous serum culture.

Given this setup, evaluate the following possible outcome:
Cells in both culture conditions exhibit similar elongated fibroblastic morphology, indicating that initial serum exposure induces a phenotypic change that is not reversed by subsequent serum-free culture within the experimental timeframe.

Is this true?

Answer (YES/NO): NO